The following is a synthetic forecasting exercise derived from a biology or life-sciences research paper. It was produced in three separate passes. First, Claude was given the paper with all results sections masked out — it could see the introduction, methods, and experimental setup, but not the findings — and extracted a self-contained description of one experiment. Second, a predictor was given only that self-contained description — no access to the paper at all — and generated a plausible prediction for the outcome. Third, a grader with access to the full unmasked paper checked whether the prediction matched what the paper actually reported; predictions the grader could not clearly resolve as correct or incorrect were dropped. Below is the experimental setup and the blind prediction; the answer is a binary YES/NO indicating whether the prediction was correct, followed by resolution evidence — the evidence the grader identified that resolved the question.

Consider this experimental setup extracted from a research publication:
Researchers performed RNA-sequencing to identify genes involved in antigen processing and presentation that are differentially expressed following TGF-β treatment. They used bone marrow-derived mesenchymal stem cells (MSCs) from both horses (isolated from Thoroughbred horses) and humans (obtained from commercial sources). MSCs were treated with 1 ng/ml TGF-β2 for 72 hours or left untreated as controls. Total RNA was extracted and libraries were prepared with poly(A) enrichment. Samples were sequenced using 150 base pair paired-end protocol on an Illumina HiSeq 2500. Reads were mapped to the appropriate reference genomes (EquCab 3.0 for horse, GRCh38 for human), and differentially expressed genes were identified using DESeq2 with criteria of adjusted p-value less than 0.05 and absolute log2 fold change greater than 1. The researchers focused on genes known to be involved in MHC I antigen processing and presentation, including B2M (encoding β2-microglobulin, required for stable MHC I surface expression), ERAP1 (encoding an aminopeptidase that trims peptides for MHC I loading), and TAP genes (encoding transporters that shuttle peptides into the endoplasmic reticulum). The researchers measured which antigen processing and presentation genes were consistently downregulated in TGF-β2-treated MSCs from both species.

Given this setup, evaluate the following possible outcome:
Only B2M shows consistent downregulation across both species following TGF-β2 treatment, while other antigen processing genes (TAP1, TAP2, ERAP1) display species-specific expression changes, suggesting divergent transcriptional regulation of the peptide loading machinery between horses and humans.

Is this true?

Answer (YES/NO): NO